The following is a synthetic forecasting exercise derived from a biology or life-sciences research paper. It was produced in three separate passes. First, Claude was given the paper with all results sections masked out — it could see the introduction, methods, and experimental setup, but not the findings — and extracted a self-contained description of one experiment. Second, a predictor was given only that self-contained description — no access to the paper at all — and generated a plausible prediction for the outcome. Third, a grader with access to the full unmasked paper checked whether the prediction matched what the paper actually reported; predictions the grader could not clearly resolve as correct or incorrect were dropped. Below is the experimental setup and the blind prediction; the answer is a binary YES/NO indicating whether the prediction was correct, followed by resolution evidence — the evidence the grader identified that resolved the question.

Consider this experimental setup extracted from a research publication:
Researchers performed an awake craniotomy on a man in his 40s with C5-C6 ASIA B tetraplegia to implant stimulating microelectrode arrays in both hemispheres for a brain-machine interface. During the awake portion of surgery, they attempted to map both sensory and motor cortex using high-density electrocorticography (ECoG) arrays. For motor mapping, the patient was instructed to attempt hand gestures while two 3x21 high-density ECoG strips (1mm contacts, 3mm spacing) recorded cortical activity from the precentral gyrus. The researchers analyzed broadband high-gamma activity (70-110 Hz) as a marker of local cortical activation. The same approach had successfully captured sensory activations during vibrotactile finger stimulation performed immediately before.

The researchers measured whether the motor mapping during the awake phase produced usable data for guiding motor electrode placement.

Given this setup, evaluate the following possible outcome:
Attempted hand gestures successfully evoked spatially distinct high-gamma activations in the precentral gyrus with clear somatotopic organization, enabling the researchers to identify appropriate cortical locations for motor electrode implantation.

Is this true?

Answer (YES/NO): NO